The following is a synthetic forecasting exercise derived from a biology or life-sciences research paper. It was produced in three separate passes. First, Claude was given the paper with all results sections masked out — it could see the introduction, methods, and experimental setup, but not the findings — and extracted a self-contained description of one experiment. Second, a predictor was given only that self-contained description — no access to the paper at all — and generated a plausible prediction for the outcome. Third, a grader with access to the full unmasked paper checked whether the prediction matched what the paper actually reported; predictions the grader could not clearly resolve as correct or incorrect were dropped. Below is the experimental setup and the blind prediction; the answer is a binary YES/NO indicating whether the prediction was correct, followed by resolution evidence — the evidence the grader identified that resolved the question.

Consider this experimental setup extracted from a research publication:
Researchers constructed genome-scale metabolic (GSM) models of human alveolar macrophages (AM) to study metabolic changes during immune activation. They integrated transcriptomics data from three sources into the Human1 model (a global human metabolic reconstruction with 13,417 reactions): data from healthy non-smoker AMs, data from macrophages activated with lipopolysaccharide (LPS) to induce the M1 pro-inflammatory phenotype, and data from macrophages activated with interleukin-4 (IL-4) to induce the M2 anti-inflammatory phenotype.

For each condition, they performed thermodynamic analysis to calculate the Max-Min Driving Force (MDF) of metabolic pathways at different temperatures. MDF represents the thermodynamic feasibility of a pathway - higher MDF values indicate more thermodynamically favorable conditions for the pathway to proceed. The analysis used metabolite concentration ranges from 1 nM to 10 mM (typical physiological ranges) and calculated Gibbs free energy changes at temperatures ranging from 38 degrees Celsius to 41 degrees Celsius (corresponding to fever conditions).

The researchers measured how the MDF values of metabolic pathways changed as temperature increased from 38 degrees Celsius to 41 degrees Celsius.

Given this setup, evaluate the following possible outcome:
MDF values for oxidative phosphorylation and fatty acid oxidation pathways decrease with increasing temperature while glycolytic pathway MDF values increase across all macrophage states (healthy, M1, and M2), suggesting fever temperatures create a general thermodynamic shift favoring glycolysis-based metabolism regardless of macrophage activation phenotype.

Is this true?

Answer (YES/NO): NO